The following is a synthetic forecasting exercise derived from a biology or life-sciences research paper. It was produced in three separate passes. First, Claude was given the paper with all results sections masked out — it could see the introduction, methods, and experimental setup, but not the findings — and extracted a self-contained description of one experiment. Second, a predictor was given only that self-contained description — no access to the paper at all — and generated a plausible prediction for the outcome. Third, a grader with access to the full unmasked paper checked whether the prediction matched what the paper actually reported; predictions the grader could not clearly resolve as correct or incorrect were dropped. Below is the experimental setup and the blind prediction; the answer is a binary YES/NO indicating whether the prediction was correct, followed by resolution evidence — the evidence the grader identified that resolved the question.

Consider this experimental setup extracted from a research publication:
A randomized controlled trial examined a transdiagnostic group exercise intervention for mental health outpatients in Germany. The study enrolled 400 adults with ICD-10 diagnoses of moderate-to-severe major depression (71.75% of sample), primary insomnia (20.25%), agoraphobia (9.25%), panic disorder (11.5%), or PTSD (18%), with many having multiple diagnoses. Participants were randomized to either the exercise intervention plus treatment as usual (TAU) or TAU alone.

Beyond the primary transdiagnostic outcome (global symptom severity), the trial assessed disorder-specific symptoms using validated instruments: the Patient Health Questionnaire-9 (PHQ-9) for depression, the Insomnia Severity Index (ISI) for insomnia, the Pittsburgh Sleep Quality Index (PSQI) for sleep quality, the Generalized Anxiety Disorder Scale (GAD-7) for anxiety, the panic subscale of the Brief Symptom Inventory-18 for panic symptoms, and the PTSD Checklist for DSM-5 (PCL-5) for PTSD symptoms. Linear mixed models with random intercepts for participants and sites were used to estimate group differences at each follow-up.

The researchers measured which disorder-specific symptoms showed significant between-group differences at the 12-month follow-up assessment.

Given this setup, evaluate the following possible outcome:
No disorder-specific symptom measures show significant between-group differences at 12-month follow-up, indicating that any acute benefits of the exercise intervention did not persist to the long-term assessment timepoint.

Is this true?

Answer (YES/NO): NO